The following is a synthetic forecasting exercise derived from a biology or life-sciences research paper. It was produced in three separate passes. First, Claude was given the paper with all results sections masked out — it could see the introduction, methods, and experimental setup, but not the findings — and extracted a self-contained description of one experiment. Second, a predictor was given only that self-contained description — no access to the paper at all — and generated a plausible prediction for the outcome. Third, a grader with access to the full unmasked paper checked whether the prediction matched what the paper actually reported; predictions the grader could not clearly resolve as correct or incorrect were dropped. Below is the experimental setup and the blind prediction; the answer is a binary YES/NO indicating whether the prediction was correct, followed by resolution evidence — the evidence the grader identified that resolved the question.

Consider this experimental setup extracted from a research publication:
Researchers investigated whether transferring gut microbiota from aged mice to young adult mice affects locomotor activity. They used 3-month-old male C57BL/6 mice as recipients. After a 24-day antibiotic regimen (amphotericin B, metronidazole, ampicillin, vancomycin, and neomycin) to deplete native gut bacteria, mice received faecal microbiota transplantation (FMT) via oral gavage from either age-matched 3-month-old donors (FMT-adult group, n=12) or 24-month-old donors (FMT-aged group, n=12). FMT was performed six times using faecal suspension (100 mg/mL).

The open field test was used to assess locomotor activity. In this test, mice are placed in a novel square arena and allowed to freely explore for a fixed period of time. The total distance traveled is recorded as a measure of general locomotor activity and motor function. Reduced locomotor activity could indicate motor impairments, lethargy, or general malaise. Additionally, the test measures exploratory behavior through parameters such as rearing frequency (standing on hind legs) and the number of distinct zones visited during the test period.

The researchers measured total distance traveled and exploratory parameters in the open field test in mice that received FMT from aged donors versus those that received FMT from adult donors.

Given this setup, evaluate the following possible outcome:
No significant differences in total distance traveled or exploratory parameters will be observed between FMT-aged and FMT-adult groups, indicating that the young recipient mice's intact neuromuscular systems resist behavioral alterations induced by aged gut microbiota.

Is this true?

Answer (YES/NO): YES